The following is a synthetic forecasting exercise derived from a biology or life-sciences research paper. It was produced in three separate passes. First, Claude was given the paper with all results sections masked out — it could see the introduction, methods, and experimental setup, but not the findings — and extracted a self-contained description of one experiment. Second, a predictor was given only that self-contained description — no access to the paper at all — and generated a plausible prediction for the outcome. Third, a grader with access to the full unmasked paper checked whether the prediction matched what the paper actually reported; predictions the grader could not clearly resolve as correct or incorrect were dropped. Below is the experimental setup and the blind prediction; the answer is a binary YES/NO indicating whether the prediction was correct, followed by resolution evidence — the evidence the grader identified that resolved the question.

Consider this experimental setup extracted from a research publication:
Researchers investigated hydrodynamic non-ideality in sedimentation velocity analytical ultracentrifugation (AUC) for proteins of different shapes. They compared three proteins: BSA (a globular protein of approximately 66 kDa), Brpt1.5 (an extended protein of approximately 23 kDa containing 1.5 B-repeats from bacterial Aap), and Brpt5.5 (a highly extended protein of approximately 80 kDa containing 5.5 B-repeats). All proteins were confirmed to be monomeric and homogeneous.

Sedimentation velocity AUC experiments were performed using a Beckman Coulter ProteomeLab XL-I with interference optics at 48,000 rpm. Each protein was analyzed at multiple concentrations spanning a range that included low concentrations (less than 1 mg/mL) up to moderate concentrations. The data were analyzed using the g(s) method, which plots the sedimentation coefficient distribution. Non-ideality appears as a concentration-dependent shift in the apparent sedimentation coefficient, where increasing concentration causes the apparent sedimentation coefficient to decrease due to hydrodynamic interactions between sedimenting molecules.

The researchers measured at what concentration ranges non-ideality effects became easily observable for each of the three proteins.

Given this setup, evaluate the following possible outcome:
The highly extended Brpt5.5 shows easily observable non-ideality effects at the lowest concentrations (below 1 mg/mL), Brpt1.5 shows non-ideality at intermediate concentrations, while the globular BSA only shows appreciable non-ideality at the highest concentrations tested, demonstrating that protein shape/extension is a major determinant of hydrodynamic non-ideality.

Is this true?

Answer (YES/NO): YES